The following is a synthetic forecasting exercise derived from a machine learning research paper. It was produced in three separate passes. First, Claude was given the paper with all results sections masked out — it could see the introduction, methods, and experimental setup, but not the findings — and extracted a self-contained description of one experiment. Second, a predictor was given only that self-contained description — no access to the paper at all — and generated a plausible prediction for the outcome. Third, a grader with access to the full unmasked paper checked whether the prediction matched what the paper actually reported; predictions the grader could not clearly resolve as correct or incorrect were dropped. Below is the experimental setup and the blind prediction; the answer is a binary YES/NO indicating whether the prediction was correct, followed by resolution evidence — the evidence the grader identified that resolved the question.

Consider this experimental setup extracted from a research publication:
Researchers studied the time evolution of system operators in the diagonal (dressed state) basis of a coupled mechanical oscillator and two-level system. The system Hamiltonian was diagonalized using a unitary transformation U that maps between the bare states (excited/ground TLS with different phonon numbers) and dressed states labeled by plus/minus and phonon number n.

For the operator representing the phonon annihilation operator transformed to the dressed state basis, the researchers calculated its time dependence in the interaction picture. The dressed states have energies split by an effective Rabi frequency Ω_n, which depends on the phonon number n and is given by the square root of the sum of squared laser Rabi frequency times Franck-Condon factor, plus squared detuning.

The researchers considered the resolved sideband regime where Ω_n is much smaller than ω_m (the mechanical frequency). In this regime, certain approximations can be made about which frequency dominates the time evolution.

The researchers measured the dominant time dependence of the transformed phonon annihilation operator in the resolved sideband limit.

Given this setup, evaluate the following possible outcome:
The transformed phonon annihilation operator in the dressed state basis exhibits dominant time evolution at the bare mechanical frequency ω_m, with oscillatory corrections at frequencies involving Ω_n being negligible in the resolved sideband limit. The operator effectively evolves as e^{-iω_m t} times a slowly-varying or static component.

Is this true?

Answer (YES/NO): YES